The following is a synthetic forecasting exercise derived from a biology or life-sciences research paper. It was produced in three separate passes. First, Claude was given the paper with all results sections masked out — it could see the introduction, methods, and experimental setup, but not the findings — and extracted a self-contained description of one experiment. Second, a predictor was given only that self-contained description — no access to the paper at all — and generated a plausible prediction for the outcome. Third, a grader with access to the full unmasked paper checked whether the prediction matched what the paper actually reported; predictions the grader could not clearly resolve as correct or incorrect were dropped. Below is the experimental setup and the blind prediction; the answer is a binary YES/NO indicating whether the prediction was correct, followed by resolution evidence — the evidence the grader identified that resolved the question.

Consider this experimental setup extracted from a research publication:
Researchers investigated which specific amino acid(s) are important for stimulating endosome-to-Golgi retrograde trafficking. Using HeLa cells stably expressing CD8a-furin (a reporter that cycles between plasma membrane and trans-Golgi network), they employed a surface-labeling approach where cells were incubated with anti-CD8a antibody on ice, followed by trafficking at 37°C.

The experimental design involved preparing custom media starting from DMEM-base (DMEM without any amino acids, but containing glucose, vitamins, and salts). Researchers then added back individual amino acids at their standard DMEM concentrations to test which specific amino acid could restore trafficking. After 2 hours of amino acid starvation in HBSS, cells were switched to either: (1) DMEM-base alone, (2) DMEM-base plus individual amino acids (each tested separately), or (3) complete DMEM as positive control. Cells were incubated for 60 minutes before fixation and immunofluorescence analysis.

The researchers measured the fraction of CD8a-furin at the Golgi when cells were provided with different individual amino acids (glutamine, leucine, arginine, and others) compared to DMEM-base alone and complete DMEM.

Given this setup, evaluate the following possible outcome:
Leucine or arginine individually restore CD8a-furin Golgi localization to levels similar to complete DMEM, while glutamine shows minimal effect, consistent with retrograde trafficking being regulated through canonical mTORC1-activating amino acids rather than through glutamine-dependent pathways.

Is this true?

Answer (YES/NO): NO